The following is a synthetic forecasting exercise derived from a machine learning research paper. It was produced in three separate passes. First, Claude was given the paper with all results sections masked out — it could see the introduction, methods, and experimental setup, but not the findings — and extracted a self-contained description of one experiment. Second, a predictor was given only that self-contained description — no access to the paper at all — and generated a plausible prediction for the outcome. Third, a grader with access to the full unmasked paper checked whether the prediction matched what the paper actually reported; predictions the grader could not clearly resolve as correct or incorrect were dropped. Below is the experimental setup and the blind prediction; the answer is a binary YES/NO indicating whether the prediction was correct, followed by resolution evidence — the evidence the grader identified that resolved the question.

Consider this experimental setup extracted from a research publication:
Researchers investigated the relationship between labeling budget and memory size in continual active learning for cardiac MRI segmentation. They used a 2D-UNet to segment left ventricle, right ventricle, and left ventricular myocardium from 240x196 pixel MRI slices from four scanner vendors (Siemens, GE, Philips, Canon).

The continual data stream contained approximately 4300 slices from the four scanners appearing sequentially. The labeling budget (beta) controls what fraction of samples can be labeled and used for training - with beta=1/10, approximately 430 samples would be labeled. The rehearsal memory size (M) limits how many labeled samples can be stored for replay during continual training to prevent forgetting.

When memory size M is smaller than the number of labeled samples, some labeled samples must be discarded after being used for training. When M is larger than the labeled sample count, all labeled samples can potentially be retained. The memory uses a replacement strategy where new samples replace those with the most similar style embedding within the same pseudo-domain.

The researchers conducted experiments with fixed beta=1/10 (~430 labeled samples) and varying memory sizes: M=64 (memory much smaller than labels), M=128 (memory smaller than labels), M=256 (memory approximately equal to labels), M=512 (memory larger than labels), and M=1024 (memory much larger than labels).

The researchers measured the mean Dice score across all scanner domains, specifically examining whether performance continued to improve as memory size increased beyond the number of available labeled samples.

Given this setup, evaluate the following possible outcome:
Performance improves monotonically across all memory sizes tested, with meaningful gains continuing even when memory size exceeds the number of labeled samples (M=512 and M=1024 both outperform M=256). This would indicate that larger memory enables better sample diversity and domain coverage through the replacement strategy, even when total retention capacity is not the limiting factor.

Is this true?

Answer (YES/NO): NO